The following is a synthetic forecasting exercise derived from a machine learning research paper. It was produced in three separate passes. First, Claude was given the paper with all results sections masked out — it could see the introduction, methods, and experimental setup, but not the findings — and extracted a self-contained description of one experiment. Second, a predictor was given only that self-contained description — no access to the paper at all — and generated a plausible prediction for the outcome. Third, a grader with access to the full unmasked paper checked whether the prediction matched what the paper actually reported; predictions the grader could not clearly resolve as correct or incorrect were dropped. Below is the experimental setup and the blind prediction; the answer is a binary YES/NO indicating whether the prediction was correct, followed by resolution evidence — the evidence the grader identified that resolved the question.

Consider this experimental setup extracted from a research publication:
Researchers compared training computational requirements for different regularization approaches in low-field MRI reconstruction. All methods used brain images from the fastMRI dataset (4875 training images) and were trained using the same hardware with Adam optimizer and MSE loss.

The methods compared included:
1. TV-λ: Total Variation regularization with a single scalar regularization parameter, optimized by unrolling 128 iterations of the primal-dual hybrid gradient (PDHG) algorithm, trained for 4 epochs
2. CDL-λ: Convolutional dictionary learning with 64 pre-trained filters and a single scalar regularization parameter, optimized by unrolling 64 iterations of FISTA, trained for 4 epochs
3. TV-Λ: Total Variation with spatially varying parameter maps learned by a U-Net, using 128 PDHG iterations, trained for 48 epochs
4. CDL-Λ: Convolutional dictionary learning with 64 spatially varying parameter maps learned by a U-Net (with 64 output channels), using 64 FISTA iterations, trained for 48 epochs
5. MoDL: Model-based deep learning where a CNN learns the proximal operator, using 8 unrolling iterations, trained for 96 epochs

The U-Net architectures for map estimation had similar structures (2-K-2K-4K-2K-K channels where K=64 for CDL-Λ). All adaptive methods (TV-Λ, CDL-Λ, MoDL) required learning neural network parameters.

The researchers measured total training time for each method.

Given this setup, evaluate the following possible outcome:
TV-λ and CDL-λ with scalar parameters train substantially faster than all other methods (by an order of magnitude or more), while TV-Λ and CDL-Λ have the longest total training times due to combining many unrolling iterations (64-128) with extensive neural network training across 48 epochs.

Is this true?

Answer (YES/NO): NO